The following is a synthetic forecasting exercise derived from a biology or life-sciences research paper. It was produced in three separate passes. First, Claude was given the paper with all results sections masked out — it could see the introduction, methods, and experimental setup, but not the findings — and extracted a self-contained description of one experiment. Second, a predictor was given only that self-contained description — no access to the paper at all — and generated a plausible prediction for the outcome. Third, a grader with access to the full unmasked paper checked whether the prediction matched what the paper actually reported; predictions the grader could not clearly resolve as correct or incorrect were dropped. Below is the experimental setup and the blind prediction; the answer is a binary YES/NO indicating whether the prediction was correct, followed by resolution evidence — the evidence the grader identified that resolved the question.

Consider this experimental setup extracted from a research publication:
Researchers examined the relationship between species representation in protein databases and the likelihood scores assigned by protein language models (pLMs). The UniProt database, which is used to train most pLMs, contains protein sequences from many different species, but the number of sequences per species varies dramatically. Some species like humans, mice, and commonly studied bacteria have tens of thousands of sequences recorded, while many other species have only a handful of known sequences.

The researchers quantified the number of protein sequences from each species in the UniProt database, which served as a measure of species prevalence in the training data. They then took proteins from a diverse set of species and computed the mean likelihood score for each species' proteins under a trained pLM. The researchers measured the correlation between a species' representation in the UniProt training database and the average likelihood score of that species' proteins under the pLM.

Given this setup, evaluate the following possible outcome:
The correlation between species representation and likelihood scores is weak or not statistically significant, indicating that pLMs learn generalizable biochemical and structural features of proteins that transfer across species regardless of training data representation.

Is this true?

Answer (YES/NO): NO